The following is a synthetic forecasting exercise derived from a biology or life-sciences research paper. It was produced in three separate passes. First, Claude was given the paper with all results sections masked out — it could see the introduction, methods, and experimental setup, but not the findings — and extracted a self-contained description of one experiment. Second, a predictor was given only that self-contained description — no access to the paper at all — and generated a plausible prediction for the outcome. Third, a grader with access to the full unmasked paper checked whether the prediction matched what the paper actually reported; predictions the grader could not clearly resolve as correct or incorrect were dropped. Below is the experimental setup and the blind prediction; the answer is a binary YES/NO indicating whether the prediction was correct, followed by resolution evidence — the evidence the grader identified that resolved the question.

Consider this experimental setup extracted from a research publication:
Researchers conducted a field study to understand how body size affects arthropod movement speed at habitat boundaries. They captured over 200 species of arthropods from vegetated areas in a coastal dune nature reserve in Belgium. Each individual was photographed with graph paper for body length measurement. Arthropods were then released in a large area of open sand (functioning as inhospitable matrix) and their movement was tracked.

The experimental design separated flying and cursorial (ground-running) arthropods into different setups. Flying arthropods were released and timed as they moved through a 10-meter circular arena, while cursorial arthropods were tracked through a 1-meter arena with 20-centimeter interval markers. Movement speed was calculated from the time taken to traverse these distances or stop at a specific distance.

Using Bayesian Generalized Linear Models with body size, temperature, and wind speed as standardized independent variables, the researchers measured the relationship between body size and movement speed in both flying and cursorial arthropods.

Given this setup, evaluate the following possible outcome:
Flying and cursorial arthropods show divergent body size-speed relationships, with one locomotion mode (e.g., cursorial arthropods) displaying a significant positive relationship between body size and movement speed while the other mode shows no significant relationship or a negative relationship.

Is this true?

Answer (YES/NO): YES